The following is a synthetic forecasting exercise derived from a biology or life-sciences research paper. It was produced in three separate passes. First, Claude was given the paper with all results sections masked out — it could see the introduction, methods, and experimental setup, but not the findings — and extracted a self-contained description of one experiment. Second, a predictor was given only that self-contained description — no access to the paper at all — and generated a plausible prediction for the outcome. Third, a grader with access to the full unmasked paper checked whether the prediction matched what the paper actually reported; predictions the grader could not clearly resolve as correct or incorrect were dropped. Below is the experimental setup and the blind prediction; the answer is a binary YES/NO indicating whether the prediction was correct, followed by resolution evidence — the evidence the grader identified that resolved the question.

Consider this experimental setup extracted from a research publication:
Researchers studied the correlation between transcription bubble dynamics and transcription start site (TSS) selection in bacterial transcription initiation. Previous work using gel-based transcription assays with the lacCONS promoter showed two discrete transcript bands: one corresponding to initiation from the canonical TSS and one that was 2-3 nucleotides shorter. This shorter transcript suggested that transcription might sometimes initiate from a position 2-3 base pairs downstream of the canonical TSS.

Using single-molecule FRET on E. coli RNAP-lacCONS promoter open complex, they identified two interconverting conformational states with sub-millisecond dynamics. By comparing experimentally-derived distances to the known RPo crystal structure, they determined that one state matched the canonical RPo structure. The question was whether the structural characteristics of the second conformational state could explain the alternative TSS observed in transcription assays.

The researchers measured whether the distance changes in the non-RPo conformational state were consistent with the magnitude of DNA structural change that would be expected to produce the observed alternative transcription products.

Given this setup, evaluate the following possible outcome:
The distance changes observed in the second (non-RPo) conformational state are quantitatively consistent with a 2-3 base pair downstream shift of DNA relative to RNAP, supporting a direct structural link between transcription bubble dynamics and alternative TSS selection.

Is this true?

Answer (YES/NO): YES